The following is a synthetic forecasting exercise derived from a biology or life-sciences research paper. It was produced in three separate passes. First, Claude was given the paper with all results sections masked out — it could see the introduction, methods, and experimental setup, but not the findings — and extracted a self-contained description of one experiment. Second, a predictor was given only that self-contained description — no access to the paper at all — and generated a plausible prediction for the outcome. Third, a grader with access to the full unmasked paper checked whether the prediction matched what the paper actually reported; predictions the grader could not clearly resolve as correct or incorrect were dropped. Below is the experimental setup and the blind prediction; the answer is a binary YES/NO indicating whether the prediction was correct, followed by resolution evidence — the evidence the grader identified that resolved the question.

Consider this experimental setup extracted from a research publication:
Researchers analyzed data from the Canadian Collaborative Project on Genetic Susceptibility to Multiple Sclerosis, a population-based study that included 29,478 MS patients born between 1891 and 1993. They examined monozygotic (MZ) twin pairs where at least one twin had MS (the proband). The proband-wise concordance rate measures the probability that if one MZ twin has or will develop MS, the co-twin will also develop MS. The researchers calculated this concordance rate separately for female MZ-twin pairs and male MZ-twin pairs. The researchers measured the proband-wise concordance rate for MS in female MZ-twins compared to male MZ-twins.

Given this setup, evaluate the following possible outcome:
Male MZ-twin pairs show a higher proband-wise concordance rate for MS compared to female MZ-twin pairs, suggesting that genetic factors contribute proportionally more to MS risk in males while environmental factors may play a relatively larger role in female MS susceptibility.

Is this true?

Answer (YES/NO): NO